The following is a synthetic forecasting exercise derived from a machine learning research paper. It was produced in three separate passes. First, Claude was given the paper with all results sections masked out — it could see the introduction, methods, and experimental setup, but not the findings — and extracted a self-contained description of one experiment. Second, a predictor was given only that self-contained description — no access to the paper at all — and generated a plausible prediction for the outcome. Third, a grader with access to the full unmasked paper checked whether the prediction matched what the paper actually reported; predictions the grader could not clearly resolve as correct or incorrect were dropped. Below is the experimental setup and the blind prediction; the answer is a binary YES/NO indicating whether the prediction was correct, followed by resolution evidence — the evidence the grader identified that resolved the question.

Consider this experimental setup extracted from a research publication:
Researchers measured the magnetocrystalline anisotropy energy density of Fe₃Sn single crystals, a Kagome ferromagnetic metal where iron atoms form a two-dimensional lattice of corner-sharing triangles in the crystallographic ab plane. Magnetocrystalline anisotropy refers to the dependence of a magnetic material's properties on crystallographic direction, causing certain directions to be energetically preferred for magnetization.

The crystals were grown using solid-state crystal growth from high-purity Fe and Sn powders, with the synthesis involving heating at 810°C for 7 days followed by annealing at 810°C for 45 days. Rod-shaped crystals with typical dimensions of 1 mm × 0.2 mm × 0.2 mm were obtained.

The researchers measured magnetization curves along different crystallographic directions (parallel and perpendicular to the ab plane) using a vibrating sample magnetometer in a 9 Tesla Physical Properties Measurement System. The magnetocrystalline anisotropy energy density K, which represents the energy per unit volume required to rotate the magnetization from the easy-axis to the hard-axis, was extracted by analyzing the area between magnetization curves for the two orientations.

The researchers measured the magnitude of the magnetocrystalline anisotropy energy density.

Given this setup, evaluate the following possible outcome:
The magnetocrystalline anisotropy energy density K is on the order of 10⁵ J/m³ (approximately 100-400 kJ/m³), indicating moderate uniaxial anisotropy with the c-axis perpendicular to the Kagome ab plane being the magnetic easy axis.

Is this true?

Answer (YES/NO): NO